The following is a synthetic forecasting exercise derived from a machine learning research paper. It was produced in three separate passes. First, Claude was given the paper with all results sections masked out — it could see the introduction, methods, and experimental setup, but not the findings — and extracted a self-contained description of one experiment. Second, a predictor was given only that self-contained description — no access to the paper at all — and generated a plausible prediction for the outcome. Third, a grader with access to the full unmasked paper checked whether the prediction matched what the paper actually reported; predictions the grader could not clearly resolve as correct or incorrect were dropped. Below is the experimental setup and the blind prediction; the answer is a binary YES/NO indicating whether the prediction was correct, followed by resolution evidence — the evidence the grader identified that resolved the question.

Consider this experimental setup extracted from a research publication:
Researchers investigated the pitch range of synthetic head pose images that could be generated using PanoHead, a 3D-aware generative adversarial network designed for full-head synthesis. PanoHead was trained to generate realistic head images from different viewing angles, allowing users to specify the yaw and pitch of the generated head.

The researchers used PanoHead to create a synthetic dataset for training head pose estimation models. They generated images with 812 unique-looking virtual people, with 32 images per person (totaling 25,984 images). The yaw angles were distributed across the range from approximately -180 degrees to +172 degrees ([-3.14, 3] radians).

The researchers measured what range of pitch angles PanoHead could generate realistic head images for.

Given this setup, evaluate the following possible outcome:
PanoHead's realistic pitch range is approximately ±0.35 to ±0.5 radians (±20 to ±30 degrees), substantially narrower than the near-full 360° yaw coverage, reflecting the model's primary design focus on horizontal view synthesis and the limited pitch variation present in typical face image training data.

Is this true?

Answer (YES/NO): NO